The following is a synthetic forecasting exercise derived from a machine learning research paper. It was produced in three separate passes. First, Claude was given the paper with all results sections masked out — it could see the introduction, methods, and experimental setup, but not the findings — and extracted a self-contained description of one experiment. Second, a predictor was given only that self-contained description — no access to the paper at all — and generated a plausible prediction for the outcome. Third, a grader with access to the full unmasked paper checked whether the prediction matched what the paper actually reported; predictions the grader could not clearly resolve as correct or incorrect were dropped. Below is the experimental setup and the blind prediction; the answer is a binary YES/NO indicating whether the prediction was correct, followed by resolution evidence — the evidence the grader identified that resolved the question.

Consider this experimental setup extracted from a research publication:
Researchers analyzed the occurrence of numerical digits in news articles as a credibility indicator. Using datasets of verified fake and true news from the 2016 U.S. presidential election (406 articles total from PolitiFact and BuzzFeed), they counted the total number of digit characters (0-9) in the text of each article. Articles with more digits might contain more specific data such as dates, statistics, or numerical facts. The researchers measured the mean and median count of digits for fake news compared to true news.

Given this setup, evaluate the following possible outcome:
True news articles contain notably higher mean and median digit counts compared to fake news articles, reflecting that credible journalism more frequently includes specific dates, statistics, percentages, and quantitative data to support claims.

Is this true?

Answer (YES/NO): YES